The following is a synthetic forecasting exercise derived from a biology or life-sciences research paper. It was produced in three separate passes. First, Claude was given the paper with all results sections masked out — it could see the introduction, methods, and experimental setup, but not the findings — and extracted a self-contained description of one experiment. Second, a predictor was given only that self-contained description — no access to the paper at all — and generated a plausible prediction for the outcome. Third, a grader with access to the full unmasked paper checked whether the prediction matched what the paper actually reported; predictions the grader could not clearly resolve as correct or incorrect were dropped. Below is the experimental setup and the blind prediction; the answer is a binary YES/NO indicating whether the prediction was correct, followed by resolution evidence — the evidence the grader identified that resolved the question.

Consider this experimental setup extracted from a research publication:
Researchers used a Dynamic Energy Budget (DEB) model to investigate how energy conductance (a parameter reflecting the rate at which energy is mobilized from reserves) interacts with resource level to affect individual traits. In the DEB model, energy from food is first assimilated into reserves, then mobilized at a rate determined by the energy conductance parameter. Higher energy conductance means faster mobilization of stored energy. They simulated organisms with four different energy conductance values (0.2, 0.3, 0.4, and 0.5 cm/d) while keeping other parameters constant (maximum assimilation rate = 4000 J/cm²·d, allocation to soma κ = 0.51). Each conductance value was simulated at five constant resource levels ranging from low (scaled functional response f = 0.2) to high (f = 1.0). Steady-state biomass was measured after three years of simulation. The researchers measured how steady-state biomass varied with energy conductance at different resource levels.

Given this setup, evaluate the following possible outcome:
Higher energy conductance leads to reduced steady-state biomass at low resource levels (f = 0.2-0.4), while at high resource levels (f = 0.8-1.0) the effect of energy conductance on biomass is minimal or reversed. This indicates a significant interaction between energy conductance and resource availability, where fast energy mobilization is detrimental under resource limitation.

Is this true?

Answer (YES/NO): NO